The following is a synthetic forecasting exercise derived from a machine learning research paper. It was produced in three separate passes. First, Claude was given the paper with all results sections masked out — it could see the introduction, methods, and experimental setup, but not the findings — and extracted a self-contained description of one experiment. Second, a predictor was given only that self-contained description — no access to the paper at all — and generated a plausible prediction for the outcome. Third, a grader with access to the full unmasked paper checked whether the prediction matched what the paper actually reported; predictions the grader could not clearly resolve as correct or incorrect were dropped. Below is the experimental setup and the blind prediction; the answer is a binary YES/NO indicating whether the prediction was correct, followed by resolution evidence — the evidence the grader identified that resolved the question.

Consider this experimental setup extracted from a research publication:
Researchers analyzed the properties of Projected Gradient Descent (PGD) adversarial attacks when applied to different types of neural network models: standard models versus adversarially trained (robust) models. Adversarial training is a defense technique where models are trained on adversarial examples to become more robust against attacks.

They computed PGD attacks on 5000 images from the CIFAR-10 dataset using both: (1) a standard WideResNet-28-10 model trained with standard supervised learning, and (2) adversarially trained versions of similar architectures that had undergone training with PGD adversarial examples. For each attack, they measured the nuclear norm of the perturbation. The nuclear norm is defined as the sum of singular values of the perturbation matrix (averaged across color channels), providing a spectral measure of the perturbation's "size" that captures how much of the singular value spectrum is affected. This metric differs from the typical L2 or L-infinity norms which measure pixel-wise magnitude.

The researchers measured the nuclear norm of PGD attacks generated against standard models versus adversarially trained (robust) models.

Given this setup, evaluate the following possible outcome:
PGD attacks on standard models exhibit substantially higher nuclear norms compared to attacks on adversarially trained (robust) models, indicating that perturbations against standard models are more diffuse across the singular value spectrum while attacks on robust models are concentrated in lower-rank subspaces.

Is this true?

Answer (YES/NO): YES